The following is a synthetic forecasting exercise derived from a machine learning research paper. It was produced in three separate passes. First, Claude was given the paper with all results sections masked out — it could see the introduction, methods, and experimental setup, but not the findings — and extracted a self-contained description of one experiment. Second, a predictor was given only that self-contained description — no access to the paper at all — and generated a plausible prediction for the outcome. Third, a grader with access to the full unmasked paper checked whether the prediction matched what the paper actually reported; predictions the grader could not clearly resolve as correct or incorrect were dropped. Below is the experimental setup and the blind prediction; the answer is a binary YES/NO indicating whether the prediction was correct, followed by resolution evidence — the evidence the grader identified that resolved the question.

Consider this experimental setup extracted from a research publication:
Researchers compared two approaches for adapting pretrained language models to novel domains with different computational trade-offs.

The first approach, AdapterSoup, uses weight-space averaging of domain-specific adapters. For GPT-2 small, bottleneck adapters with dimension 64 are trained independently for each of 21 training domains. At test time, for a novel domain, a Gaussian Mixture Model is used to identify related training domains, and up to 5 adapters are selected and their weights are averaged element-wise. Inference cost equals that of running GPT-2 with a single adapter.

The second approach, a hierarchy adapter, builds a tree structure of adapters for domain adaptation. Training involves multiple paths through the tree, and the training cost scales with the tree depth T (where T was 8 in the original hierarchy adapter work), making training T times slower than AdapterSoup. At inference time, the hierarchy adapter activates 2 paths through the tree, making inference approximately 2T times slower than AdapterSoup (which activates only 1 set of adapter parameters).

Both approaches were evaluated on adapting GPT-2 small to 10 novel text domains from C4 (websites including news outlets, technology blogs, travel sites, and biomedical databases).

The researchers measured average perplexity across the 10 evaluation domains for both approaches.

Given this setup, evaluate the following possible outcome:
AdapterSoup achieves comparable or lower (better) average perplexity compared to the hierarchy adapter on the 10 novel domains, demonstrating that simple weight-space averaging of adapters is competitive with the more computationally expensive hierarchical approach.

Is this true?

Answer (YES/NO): NO